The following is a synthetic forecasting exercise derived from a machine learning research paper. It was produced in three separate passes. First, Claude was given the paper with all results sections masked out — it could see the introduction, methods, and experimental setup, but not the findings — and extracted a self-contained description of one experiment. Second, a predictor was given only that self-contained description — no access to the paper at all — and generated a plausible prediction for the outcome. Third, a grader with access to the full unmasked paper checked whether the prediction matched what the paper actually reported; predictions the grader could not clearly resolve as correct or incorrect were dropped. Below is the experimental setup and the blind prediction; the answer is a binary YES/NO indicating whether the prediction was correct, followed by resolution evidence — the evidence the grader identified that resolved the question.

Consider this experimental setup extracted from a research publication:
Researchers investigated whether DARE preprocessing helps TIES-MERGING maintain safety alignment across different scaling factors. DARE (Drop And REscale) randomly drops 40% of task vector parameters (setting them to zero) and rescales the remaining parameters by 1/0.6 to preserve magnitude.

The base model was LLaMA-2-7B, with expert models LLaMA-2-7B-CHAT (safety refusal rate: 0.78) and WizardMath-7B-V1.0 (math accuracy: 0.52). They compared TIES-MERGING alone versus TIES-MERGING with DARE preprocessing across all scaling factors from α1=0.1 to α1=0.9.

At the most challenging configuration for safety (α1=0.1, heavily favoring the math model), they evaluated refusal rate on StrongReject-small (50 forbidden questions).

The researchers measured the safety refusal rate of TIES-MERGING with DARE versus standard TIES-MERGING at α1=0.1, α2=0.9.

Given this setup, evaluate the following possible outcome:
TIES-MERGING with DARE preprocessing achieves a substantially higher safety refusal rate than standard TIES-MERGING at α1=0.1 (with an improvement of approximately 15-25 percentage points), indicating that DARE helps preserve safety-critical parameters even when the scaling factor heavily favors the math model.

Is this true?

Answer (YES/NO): NO